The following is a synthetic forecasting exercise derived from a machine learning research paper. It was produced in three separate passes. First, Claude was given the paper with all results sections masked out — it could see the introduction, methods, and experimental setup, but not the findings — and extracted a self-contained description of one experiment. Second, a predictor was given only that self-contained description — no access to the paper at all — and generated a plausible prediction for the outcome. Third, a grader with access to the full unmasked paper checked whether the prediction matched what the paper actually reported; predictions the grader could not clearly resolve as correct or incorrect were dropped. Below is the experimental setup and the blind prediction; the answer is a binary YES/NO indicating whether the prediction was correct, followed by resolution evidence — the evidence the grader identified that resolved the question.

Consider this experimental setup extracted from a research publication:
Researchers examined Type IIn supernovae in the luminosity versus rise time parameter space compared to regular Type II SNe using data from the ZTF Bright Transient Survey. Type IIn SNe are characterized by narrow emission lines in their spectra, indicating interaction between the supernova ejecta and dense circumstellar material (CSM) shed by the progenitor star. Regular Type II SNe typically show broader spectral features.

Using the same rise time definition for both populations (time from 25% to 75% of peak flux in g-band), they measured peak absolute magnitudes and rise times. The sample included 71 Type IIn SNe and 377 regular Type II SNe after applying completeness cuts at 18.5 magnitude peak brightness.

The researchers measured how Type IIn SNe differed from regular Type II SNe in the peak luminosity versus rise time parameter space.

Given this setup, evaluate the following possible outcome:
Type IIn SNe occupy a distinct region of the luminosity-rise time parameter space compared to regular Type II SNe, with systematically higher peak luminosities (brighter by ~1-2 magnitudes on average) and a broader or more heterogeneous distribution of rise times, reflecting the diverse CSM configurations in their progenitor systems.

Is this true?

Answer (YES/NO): YES